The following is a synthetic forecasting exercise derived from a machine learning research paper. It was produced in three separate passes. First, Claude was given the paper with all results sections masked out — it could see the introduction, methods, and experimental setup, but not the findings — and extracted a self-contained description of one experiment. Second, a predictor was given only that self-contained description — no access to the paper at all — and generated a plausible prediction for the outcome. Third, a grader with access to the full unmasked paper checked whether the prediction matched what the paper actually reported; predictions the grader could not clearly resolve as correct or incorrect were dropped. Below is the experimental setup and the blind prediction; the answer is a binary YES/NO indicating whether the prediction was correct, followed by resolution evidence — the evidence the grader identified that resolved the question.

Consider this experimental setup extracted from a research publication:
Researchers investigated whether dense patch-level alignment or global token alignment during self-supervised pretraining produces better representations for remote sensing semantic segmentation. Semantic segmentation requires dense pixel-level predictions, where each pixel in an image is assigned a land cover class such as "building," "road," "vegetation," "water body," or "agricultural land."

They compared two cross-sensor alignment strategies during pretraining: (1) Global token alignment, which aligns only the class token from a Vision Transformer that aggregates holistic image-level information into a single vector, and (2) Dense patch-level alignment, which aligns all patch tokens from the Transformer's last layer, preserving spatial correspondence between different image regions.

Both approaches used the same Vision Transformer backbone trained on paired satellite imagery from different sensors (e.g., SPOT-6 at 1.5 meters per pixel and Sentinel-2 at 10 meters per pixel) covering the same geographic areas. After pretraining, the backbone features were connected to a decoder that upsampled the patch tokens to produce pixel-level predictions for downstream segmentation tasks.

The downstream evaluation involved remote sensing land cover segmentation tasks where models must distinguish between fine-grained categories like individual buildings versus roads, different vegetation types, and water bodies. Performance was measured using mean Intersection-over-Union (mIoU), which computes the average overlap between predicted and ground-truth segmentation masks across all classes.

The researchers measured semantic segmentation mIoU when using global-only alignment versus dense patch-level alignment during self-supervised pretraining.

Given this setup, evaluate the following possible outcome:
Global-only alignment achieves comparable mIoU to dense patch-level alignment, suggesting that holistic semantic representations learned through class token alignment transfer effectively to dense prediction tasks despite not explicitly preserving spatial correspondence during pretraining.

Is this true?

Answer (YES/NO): NO